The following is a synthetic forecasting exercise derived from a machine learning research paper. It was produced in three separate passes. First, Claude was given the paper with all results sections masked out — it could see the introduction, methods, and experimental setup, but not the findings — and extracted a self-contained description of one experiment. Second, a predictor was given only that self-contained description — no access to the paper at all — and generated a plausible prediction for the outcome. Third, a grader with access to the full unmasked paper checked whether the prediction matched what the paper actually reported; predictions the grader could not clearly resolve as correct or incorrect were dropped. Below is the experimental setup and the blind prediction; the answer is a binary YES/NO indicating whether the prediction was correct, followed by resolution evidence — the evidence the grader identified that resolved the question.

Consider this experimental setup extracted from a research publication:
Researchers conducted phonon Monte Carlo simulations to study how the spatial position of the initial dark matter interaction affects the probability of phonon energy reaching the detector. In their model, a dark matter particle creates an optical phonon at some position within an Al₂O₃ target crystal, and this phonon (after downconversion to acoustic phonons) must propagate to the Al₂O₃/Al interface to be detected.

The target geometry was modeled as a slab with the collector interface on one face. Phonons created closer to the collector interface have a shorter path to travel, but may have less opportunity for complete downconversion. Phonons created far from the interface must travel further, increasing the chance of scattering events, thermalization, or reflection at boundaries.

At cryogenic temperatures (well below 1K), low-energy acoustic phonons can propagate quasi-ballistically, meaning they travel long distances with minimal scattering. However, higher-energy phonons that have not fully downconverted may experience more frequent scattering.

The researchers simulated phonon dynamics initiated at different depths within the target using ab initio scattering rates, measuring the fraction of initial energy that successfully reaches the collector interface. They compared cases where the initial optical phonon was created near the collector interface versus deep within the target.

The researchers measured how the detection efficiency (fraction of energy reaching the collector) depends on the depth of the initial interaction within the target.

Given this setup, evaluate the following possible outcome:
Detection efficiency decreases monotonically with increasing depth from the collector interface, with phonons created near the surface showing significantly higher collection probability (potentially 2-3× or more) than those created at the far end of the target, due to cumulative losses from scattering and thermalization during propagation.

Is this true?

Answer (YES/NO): NO